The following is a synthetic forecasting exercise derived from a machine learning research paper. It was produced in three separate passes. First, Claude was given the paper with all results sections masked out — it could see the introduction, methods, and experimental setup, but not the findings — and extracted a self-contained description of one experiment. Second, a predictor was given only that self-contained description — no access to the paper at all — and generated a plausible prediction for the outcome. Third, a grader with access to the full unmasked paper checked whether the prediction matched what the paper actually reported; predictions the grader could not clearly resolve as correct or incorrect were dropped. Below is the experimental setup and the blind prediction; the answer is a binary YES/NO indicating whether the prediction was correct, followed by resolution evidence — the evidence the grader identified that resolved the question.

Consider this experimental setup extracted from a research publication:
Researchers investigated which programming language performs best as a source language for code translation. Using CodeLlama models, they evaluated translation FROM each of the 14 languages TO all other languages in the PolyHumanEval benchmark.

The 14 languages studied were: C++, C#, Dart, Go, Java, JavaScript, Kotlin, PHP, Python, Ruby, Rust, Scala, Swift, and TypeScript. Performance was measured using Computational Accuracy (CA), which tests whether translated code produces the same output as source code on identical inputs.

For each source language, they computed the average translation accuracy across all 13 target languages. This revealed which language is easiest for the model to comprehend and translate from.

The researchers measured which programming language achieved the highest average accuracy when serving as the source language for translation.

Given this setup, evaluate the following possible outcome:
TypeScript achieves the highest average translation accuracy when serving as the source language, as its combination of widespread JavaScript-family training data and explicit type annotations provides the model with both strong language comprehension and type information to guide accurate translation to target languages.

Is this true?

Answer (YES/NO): NO